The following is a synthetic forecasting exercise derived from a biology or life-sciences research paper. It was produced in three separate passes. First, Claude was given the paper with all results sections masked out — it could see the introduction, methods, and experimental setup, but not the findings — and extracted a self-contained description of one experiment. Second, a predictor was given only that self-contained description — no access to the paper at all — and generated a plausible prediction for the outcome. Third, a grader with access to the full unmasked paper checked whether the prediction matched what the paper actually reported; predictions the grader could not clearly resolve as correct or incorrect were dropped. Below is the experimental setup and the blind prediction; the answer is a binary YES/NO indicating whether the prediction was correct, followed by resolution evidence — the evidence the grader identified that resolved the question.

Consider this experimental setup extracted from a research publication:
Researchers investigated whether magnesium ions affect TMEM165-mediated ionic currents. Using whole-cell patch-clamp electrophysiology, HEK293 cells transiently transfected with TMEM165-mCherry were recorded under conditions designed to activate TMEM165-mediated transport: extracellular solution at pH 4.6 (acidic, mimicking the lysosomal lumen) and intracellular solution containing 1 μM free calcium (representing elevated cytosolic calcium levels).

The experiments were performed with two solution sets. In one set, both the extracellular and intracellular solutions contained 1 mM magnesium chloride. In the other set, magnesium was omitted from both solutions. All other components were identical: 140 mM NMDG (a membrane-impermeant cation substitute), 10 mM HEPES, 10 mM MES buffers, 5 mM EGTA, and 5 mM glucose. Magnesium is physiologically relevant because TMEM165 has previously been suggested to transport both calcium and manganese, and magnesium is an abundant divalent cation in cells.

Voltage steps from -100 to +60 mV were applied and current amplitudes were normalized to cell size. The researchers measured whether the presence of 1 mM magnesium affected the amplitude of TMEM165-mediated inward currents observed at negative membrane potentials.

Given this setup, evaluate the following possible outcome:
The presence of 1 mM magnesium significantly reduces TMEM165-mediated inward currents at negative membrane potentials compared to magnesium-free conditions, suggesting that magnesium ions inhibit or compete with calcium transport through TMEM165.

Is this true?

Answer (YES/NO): NO